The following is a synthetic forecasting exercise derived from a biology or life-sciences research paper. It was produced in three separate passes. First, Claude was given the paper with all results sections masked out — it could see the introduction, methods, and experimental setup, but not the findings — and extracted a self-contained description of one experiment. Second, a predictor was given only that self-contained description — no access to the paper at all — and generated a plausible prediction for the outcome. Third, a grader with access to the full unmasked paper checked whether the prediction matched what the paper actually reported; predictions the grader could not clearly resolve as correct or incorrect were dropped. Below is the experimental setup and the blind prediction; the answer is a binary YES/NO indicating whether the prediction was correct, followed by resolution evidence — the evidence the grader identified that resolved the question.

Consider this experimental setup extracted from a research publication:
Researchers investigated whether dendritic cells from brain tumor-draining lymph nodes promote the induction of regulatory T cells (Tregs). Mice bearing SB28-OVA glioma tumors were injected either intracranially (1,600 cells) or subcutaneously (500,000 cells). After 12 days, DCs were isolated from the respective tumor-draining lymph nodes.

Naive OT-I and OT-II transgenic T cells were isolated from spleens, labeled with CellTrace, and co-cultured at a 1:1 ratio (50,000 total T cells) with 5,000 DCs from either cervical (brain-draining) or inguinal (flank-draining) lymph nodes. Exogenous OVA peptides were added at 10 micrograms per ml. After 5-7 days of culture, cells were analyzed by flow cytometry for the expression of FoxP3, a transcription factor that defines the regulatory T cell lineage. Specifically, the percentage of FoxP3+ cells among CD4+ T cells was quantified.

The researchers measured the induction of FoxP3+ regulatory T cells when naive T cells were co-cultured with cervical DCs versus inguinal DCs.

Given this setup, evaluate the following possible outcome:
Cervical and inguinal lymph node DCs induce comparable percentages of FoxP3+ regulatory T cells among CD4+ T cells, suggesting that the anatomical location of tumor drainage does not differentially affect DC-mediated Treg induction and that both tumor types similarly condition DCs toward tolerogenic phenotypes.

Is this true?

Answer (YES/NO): NO